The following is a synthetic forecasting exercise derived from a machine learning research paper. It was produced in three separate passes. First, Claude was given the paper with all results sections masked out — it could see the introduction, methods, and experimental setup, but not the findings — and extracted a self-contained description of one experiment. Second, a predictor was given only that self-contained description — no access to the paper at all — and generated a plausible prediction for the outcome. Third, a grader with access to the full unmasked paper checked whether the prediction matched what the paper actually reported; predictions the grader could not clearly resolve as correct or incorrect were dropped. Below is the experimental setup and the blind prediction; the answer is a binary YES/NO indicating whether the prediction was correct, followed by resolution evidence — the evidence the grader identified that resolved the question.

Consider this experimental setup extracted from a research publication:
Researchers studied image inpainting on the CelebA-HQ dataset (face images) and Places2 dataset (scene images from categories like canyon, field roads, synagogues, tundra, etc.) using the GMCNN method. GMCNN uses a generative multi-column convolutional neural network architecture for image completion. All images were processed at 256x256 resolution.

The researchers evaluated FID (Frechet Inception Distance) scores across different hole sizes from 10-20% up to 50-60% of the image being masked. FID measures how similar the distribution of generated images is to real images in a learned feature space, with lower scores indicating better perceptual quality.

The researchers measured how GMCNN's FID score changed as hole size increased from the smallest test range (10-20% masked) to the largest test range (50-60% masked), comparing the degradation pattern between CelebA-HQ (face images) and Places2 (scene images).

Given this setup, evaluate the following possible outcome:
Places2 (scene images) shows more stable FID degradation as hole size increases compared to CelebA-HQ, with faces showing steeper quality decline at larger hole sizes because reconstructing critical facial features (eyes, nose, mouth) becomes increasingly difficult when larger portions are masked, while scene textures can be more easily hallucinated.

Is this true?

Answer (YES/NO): YES